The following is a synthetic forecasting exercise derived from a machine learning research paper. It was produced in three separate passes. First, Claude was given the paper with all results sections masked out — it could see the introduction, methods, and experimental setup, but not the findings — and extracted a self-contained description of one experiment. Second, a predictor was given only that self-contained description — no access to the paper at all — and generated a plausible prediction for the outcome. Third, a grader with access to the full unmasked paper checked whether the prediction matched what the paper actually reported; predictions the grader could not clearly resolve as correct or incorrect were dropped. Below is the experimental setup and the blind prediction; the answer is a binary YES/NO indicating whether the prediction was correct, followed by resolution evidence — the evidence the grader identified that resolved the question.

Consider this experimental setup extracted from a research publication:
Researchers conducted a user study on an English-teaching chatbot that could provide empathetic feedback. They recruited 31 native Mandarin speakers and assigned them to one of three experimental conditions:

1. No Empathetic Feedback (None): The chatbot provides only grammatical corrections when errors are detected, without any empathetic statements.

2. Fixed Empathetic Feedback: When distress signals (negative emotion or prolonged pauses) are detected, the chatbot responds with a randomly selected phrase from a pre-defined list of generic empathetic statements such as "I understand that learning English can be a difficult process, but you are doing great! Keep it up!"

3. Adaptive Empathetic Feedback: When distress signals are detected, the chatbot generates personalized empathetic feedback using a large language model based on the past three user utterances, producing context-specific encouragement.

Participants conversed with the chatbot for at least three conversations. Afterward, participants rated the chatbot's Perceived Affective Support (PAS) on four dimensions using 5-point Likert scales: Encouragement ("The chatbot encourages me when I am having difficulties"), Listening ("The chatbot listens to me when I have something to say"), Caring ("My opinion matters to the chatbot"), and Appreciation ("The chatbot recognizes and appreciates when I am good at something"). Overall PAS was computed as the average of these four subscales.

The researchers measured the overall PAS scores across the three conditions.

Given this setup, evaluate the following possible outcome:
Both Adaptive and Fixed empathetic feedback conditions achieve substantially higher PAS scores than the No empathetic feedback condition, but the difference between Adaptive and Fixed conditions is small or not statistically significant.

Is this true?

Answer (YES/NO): NO